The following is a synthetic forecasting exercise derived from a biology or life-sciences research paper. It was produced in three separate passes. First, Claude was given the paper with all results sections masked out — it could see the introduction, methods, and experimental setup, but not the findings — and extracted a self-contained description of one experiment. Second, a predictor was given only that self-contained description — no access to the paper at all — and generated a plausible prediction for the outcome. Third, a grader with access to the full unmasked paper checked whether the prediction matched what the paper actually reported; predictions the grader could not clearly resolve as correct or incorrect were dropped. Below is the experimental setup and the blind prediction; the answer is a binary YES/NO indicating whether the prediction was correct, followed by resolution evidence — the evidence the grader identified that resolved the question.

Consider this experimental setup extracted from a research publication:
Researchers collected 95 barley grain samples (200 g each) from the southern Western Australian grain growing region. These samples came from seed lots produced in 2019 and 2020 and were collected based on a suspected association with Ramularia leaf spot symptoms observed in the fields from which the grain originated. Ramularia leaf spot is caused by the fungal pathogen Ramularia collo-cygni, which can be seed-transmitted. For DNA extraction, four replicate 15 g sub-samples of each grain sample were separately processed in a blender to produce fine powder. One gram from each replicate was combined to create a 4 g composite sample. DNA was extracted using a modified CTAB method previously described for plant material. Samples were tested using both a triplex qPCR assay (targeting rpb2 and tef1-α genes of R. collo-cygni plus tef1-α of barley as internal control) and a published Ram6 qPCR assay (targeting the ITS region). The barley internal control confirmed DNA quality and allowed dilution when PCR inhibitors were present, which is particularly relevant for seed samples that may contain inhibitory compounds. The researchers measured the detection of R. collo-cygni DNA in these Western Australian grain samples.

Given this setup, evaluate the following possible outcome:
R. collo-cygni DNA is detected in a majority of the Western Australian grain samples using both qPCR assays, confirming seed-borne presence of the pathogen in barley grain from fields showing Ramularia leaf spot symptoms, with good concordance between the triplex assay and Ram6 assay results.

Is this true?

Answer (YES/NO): NO